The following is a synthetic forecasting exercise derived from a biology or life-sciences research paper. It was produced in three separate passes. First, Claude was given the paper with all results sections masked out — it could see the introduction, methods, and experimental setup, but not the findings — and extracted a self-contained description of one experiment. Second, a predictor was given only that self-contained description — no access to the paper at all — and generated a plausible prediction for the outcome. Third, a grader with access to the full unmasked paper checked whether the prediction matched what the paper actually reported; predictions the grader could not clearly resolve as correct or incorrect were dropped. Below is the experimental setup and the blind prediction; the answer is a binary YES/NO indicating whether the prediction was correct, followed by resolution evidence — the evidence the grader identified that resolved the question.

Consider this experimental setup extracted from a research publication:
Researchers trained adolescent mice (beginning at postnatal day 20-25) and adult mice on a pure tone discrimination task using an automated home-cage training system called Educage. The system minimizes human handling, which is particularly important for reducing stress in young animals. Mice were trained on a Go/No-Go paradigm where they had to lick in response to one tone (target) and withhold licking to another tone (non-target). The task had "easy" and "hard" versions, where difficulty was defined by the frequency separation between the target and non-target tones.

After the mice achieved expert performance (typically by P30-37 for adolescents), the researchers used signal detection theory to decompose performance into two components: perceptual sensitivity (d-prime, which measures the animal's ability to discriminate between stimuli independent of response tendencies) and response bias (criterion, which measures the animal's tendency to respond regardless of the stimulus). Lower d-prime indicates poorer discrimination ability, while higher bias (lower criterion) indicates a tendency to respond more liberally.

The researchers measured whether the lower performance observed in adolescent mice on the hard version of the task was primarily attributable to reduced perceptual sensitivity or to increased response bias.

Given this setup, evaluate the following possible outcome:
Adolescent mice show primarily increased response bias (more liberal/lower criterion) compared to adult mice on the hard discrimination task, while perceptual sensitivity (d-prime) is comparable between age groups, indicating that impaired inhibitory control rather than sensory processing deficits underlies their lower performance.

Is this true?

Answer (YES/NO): YES